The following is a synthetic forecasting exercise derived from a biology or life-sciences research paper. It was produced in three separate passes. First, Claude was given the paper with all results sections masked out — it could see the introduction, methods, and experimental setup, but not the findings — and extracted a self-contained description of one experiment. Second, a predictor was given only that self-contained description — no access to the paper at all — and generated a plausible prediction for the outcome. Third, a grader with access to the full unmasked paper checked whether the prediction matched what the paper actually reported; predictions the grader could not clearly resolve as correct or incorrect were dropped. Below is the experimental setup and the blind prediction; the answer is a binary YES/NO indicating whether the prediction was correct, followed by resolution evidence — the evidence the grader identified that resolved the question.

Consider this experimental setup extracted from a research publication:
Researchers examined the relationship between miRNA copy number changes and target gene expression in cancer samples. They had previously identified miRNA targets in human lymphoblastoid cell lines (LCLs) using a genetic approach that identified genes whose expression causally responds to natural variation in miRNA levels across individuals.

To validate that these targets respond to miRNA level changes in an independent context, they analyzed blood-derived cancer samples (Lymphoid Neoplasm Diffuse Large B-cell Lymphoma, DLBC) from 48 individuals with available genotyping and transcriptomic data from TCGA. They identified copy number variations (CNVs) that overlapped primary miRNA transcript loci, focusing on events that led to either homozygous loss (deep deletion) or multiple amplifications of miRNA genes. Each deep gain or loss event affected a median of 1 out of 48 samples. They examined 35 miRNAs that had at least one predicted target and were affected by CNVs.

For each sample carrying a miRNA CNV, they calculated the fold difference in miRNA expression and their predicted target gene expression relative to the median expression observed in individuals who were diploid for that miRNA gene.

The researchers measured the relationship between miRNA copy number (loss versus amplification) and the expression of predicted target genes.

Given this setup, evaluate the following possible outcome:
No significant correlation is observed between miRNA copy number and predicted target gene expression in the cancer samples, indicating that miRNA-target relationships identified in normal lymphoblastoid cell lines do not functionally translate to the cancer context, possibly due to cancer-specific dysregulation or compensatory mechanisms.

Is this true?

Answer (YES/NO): NO